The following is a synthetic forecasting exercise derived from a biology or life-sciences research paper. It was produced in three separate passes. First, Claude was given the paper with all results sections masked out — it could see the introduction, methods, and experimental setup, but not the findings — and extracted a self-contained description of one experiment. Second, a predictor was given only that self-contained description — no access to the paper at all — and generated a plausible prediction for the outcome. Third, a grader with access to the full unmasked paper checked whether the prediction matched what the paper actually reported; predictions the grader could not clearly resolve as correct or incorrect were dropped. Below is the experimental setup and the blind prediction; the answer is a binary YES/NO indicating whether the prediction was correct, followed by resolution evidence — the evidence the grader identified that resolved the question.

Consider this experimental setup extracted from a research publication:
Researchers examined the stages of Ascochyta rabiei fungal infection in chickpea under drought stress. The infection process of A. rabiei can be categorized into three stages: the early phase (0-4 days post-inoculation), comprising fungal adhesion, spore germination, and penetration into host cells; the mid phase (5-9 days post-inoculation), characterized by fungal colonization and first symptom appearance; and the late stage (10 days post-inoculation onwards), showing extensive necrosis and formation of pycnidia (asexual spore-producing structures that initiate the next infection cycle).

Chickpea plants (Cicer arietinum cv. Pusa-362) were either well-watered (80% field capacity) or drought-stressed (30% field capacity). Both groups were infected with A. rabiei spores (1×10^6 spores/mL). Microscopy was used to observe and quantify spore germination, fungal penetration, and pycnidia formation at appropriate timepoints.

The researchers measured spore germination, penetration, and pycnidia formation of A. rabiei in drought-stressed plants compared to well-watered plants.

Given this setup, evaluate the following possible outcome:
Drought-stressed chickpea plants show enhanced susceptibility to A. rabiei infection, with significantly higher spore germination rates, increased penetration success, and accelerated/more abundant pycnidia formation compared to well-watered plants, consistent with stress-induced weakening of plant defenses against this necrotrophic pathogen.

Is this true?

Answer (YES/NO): NO